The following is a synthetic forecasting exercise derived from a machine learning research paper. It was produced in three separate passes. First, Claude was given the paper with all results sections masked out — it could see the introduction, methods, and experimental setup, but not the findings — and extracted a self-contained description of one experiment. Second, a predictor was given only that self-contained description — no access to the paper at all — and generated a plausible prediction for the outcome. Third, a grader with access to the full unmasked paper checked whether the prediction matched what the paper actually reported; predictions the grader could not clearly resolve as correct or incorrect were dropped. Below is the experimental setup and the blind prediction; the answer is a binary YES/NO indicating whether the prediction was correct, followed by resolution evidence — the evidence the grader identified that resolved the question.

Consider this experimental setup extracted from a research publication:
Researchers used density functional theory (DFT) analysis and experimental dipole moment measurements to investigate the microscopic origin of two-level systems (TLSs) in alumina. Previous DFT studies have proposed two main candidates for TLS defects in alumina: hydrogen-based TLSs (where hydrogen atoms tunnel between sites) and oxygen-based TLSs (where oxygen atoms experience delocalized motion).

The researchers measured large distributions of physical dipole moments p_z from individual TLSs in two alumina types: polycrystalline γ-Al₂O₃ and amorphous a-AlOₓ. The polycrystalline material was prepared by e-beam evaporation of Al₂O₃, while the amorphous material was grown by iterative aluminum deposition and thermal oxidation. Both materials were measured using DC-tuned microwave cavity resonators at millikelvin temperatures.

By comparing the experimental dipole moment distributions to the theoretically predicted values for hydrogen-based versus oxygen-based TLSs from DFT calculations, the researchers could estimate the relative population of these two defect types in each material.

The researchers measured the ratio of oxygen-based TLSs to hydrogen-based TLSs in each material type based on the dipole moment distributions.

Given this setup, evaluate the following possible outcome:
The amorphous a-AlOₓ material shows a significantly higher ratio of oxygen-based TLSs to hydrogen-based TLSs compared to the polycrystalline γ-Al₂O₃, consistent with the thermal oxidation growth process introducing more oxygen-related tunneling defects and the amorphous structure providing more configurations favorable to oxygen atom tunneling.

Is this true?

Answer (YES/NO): YES